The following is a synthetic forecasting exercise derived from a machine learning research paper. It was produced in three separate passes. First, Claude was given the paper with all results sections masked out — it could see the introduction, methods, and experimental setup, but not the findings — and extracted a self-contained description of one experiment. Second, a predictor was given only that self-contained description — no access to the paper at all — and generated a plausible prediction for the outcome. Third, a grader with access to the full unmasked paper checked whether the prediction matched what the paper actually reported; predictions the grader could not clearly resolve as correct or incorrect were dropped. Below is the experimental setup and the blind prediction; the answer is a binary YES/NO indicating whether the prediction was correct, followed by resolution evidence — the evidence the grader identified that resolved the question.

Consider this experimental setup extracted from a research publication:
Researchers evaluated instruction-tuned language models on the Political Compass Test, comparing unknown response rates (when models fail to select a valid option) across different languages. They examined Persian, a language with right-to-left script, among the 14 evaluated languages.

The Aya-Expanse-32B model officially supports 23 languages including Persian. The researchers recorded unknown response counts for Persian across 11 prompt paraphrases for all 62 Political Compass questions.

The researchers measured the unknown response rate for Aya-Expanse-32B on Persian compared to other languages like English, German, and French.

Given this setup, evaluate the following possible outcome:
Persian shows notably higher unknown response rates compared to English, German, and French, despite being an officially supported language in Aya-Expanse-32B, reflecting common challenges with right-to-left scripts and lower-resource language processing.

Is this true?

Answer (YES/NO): YES